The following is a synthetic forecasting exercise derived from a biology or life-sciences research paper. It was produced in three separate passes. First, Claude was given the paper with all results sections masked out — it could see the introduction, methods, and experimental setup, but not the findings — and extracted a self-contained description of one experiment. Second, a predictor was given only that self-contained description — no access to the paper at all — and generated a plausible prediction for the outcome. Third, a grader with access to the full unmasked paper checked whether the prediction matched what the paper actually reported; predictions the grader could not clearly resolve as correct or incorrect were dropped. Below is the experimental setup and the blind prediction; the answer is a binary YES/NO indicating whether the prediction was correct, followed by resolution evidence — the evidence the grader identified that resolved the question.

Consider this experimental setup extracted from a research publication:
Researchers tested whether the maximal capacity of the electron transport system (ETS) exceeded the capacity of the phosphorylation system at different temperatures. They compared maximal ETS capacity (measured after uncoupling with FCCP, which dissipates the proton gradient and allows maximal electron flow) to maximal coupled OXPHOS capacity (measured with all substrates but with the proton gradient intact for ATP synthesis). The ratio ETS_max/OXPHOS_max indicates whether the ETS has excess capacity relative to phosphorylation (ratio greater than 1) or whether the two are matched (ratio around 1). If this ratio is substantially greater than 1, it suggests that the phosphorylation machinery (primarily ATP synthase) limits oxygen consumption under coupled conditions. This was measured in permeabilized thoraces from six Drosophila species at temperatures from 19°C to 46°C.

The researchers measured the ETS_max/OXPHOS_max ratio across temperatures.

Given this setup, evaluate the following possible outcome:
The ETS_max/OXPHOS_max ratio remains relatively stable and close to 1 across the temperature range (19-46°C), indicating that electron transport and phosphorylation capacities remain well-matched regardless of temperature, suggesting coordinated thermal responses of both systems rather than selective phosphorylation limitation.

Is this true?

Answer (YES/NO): NO